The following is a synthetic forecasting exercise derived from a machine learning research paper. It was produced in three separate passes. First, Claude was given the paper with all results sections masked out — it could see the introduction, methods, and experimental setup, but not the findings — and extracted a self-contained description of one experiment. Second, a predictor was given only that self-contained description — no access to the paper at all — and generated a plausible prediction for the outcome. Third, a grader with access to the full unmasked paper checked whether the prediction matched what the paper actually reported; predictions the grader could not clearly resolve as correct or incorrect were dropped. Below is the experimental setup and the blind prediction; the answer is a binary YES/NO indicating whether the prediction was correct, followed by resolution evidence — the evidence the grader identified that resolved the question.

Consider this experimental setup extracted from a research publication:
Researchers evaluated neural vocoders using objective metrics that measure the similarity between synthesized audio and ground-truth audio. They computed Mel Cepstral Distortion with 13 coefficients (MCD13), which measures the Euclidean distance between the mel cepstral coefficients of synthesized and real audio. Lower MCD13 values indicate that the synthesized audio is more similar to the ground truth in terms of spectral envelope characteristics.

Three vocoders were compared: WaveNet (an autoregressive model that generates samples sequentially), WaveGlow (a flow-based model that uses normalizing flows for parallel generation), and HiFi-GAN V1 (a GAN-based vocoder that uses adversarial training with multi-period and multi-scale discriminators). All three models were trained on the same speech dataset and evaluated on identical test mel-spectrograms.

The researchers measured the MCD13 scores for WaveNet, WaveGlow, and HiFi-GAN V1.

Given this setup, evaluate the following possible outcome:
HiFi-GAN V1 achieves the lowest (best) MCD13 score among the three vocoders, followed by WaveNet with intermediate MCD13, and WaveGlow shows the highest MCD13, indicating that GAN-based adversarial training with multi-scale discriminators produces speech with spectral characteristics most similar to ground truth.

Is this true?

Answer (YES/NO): NO